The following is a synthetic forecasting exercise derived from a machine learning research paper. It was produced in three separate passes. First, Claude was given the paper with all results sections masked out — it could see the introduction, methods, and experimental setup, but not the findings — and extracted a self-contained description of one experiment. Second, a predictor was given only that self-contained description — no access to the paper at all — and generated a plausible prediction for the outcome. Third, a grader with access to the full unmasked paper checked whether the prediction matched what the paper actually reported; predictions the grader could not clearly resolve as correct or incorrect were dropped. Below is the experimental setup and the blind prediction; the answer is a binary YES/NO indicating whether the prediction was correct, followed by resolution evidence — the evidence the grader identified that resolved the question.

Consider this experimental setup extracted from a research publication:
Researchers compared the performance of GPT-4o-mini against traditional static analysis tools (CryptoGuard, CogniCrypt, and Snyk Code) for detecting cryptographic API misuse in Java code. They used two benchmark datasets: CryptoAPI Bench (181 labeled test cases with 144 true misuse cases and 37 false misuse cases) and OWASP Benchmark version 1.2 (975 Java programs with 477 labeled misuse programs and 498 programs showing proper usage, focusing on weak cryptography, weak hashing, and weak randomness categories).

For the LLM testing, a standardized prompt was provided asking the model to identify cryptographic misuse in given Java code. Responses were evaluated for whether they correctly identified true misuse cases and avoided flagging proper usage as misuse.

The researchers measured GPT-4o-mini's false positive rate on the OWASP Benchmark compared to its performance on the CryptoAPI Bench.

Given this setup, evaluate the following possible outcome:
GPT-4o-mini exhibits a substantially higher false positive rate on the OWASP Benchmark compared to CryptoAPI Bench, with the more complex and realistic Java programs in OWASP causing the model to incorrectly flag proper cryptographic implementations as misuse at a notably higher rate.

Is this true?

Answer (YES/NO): NO